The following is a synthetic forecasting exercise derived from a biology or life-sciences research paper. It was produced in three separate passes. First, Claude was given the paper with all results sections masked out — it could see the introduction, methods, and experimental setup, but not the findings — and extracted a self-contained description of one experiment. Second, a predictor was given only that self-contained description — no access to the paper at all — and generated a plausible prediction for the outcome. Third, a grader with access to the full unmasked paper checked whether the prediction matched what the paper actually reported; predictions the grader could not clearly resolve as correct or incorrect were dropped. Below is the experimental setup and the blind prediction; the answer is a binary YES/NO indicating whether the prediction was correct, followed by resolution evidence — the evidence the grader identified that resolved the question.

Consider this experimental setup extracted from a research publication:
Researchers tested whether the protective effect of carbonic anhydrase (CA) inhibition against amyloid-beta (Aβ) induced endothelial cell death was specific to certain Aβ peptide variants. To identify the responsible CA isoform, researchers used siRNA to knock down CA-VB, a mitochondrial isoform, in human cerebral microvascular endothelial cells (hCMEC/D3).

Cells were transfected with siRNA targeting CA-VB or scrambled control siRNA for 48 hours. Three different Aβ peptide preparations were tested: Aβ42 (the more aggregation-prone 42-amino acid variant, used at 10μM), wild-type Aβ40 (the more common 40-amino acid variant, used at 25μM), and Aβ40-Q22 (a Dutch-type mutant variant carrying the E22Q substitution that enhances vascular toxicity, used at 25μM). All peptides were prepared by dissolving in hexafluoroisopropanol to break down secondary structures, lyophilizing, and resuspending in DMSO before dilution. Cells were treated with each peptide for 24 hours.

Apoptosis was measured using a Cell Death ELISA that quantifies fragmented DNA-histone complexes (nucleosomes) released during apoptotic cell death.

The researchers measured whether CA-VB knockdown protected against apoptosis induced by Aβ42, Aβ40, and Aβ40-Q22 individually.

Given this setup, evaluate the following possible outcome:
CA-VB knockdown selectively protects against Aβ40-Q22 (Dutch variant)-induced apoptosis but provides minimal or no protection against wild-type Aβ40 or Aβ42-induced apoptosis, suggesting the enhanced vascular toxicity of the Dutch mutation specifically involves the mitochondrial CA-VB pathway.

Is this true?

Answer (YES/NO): NO